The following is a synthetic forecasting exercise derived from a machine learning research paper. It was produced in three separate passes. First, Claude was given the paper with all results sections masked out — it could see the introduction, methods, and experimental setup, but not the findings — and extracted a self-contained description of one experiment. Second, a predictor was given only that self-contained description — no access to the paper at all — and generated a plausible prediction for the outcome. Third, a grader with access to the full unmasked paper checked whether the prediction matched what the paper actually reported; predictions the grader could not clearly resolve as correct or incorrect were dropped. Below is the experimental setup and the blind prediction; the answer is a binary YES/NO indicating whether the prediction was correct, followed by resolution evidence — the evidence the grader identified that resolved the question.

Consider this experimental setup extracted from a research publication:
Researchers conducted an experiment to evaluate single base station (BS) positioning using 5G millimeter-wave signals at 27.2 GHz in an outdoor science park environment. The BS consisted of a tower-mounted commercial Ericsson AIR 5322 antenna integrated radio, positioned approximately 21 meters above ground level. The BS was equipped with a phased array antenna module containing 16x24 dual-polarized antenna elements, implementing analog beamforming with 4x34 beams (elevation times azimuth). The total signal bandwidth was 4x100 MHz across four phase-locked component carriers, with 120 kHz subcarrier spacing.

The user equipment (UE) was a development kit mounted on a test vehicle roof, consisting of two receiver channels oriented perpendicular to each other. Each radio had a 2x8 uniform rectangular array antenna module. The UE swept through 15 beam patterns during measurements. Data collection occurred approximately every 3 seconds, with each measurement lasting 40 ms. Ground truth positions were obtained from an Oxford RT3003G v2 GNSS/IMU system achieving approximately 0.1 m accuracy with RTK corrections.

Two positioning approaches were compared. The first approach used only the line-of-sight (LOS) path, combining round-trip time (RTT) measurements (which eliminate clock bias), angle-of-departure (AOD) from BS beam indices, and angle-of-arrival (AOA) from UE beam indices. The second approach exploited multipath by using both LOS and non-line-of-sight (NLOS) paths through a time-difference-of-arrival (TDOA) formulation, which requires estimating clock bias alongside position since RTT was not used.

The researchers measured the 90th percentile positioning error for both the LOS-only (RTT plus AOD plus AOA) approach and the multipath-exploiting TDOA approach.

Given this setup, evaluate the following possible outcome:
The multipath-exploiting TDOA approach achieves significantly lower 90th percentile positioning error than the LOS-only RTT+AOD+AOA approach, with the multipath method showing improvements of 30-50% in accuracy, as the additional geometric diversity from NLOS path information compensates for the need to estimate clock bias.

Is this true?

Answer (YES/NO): NO